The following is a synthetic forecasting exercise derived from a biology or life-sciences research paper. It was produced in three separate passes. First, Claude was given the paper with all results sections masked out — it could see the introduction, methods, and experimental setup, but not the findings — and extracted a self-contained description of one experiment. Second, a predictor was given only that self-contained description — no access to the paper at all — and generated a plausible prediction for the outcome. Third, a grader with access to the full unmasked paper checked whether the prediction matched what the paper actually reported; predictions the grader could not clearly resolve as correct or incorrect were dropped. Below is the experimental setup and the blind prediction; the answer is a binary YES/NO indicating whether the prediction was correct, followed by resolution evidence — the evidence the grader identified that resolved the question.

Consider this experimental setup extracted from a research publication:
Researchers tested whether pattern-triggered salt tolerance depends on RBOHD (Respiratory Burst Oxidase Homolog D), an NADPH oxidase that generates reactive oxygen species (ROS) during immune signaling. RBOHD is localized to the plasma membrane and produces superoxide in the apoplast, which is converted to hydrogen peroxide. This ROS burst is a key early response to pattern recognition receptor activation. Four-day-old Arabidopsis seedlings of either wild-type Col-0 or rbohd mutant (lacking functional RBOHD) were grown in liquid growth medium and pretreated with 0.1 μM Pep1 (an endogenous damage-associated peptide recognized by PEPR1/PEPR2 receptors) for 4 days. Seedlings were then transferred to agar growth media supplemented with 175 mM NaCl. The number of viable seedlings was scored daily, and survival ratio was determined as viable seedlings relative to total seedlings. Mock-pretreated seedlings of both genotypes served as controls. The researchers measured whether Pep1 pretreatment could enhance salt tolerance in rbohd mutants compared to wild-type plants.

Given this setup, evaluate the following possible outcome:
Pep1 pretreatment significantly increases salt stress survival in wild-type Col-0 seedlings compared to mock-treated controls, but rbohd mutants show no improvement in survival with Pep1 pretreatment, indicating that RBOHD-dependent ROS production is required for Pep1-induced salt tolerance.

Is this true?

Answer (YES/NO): NO